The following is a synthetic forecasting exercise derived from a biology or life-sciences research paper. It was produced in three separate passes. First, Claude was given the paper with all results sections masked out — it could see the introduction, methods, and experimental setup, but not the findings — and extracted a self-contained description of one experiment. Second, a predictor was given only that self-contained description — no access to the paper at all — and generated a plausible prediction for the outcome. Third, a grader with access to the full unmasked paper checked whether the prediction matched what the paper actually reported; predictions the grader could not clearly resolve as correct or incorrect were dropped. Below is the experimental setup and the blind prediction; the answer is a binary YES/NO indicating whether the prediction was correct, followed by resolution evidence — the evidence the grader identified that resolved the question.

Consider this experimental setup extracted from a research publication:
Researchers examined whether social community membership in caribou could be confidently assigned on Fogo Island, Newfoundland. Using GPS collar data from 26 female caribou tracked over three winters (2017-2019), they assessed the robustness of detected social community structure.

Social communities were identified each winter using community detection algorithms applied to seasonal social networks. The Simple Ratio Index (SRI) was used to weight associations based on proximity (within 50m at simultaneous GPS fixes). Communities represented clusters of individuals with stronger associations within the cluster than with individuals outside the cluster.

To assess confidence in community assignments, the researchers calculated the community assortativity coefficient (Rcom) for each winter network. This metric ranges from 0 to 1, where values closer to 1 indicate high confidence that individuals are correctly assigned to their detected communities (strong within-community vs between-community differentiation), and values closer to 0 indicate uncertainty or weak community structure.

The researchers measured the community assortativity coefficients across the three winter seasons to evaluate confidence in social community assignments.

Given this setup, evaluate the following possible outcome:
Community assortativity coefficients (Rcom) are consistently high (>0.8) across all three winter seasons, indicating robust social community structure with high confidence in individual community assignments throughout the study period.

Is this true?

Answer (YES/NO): YES